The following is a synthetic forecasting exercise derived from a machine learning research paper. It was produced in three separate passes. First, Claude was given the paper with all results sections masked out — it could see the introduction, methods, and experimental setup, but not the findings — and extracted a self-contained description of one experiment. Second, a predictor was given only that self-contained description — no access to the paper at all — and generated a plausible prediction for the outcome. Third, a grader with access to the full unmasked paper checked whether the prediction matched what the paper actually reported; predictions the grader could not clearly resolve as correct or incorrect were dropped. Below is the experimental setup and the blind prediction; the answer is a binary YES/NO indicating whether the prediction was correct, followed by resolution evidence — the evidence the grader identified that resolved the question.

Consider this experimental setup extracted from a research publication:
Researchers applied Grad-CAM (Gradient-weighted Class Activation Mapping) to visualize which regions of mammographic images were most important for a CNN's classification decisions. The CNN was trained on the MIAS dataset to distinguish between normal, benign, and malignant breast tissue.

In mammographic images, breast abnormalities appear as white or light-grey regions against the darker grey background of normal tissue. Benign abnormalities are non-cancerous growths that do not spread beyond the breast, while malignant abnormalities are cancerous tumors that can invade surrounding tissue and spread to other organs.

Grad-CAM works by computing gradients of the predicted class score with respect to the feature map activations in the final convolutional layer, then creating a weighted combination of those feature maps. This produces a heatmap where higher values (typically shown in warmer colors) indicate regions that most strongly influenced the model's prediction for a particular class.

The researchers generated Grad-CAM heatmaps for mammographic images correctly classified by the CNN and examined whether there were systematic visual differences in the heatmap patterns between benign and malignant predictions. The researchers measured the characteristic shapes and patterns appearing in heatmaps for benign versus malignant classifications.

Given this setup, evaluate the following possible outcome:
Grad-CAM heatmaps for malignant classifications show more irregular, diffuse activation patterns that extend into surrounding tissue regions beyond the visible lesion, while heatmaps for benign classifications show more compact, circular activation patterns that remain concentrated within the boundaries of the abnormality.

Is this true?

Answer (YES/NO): YES